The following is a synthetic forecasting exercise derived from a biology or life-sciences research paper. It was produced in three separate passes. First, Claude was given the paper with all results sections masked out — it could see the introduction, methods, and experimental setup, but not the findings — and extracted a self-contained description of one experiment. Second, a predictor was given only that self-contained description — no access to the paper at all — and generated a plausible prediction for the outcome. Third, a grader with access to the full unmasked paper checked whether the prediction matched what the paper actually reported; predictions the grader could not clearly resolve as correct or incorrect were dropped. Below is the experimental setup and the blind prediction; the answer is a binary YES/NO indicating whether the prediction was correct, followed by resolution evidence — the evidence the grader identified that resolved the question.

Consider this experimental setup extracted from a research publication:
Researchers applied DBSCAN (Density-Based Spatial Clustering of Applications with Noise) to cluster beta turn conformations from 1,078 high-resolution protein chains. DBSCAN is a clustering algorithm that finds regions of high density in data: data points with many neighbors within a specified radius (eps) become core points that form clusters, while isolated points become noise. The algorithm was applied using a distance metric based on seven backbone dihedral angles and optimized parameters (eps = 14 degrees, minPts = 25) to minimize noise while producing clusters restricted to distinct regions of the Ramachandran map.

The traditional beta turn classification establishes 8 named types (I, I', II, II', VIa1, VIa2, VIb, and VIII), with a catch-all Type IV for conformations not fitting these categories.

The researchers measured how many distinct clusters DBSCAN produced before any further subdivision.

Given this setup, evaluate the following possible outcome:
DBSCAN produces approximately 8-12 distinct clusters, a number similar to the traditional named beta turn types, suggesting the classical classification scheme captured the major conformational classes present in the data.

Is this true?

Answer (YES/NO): YES